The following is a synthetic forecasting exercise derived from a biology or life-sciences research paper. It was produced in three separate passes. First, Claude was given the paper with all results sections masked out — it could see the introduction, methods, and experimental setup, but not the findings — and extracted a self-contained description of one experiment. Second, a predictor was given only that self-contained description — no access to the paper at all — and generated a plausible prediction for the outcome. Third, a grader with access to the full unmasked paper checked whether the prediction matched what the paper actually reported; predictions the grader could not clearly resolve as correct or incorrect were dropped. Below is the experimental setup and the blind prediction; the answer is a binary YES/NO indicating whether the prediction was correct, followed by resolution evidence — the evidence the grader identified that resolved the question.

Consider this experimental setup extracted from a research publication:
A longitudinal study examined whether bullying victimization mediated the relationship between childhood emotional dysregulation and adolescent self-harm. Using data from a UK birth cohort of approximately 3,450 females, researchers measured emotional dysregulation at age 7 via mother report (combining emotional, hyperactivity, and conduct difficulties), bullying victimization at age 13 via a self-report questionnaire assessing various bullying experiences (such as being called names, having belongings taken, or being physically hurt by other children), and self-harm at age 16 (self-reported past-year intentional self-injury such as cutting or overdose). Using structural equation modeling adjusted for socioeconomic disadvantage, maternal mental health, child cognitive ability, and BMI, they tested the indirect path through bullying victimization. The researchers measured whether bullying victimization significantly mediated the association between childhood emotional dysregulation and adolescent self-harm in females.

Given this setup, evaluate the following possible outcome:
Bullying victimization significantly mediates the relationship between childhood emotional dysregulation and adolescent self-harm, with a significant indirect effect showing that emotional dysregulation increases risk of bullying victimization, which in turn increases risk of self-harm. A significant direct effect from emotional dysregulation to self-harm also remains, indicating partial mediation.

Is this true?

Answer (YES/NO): YES